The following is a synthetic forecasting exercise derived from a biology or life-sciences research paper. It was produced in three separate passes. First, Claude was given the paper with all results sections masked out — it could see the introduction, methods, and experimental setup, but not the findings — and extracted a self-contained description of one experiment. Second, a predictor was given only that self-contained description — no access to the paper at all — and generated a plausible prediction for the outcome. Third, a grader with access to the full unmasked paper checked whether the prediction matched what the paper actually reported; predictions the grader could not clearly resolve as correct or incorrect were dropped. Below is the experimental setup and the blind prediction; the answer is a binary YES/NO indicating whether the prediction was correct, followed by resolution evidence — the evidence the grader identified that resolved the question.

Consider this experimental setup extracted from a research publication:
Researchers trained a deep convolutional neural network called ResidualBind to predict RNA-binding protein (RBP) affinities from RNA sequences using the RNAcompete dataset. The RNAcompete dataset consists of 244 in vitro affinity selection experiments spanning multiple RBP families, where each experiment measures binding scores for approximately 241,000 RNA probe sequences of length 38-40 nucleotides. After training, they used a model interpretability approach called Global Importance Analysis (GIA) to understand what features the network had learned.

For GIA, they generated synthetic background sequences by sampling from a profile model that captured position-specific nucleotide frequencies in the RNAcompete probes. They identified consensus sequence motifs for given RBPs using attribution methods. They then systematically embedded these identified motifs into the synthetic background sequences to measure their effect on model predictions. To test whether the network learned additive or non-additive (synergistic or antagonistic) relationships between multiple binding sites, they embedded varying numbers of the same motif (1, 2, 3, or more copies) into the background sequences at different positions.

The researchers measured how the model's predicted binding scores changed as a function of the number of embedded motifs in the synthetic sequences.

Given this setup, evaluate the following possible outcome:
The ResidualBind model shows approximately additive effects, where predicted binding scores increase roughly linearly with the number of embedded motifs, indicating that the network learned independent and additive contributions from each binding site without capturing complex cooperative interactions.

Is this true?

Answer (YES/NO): YES